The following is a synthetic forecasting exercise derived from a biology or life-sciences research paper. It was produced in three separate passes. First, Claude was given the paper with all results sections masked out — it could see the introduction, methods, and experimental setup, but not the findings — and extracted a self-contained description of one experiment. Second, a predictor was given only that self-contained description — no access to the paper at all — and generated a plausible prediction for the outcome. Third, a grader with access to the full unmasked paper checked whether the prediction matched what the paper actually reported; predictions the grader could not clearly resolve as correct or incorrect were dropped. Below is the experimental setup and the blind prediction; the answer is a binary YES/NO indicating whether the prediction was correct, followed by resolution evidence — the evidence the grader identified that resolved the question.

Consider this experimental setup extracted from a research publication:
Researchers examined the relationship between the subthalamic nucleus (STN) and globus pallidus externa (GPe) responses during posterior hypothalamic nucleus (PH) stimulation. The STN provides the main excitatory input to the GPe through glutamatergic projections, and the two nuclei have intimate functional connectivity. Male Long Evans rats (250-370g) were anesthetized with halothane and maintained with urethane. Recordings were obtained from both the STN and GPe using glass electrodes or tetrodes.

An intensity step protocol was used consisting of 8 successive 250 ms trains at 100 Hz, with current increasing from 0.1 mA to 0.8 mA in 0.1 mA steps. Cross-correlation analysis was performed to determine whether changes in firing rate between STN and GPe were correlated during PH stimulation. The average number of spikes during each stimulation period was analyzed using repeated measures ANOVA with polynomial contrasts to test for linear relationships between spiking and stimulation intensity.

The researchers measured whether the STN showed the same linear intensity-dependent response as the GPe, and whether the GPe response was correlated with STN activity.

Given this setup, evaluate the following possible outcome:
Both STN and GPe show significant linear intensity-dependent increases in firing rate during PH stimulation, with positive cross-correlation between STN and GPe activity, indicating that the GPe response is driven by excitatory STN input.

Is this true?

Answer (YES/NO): NO